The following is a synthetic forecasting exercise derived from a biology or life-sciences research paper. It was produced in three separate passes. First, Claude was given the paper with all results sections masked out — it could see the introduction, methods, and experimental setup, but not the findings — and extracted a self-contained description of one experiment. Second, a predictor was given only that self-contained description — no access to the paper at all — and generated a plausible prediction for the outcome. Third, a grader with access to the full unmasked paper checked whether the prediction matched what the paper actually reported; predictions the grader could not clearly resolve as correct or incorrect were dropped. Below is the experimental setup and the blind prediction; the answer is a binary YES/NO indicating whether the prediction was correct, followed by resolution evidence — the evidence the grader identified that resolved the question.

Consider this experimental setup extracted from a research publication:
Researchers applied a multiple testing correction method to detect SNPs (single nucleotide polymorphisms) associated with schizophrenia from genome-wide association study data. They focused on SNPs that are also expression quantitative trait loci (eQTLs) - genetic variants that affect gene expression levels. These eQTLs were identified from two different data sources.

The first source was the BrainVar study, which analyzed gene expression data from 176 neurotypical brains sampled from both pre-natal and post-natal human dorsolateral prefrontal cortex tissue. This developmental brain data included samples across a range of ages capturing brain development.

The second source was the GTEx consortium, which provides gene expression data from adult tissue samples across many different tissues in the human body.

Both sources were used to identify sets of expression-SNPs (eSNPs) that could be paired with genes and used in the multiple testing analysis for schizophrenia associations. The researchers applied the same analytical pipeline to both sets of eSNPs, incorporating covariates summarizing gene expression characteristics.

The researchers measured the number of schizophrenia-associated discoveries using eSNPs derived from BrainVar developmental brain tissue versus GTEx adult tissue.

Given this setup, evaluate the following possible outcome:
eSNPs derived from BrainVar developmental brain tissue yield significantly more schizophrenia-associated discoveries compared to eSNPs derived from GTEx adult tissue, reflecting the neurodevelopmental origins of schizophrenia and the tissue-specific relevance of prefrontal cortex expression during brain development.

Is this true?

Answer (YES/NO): YES